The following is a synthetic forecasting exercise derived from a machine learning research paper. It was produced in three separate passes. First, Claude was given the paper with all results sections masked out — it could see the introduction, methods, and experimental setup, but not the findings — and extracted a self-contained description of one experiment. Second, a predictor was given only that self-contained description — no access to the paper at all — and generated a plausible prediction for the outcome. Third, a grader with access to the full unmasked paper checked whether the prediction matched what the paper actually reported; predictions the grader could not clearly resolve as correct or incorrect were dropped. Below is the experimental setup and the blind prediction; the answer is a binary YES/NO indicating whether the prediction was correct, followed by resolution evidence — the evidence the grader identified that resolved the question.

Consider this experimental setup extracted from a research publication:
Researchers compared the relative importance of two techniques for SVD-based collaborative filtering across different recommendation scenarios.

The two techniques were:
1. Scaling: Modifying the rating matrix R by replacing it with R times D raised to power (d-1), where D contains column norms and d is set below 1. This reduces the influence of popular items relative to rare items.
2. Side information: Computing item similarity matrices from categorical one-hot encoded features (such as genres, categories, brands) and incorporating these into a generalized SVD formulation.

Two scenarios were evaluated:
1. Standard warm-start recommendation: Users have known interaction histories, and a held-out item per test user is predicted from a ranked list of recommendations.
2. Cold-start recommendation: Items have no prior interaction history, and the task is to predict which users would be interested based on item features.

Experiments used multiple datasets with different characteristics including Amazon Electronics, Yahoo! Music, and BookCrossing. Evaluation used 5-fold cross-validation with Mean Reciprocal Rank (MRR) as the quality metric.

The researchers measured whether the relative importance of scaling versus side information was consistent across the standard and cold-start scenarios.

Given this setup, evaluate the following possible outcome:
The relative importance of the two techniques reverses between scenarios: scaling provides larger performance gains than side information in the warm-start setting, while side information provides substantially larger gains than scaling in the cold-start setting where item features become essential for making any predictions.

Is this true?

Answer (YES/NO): NO